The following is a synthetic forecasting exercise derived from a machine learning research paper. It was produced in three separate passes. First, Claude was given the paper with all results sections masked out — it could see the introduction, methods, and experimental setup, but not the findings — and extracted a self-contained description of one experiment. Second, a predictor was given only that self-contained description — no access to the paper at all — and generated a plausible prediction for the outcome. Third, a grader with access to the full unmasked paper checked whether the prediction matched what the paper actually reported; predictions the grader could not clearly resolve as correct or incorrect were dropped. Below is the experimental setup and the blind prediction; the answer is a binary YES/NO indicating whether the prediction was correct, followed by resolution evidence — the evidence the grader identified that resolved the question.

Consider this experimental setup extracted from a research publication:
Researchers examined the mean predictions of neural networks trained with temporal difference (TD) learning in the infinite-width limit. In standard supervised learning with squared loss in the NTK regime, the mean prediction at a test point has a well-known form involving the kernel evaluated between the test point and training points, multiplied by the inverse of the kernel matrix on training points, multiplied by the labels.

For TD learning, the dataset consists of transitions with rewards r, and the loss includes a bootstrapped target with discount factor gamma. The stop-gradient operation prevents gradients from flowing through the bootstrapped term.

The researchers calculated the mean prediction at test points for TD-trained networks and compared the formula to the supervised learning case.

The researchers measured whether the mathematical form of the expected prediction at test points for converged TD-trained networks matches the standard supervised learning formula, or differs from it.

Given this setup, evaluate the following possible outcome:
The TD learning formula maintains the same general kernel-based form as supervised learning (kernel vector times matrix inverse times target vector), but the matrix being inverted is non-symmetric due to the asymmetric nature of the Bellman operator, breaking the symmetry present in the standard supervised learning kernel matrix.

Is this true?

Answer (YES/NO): YES